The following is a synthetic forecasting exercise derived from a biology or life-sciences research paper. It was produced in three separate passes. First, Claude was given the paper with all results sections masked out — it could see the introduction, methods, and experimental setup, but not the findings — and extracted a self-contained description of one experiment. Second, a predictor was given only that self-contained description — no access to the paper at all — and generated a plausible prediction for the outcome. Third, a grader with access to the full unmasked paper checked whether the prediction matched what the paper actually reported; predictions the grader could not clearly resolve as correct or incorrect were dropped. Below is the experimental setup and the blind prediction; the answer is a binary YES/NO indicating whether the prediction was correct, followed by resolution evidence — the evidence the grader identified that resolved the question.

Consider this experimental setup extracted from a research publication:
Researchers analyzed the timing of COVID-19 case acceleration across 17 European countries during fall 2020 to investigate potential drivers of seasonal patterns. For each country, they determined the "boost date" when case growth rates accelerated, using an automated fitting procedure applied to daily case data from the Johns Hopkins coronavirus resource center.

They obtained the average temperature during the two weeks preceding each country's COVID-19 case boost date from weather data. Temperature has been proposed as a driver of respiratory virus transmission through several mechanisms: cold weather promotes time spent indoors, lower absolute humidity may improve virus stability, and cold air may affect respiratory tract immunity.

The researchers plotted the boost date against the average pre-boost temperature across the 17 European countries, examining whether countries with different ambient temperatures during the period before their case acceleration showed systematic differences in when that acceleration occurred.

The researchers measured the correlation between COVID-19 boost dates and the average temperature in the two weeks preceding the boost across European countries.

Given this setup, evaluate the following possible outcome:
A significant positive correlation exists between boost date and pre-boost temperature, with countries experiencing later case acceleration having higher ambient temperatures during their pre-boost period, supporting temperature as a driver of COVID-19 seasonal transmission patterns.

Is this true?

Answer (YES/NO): NO